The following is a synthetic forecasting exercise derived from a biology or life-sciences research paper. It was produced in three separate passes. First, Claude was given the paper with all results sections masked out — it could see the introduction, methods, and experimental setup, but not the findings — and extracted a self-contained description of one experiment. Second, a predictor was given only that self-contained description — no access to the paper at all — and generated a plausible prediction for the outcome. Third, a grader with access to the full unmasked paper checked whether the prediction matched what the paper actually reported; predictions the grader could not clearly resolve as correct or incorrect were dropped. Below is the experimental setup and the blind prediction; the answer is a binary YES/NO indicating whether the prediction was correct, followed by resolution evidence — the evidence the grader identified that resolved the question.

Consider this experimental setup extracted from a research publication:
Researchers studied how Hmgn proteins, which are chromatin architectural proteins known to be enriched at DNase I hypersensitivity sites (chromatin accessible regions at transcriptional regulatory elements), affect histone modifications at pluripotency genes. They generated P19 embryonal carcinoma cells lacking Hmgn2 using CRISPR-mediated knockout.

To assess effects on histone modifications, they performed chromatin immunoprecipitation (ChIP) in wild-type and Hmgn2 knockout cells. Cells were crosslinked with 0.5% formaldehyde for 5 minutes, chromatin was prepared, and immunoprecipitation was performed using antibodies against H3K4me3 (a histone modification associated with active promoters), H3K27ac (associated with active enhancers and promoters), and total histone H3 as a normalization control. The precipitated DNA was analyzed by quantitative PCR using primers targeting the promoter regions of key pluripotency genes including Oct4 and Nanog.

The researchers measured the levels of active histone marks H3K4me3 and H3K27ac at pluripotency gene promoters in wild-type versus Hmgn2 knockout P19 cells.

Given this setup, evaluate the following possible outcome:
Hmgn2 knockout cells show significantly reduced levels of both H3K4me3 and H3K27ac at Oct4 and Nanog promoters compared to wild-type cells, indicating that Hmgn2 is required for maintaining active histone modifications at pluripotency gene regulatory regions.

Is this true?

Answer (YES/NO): YES